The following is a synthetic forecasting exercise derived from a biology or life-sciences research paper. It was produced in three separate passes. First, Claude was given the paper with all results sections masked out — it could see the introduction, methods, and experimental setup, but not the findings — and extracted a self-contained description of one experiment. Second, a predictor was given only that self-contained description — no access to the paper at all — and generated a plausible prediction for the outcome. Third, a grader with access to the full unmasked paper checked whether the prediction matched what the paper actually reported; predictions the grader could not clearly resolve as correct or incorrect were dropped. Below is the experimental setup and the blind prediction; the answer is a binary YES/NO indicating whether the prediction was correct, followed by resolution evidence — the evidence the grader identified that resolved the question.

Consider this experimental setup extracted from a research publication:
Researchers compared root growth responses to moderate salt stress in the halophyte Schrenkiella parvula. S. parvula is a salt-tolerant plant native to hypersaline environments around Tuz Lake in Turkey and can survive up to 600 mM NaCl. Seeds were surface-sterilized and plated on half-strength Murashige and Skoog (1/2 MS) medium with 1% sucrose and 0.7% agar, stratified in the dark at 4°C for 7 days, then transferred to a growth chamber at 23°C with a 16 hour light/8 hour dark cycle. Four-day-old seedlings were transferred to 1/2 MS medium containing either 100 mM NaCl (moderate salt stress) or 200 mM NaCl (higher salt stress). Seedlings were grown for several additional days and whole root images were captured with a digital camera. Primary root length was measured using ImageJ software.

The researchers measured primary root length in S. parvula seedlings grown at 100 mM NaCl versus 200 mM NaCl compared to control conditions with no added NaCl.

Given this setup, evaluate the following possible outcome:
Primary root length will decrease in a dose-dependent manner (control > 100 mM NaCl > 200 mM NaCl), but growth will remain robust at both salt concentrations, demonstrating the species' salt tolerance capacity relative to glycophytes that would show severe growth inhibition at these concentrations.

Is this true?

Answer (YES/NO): NO